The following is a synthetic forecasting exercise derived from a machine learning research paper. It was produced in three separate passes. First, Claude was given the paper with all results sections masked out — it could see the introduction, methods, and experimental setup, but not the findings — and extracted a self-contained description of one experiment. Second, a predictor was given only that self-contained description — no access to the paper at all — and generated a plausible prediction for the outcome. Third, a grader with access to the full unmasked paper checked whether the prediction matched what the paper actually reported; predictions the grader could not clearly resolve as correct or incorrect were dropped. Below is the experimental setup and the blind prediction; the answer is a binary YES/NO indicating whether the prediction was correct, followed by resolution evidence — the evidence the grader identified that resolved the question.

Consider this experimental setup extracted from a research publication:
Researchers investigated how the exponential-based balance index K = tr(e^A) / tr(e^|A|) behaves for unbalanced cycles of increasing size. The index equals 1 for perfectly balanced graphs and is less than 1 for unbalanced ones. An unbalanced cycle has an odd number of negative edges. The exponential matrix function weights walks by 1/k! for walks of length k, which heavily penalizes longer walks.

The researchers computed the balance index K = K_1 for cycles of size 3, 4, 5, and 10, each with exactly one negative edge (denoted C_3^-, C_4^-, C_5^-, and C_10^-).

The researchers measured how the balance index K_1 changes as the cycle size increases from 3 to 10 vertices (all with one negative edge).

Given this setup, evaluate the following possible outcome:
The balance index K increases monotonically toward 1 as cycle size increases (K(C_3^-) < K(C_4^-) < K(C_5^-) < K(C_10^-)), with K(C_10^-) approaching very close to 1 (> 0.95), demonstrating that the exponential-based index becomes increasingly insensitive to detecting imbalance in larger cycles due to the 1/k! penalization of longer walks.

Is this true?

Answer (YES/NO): YES